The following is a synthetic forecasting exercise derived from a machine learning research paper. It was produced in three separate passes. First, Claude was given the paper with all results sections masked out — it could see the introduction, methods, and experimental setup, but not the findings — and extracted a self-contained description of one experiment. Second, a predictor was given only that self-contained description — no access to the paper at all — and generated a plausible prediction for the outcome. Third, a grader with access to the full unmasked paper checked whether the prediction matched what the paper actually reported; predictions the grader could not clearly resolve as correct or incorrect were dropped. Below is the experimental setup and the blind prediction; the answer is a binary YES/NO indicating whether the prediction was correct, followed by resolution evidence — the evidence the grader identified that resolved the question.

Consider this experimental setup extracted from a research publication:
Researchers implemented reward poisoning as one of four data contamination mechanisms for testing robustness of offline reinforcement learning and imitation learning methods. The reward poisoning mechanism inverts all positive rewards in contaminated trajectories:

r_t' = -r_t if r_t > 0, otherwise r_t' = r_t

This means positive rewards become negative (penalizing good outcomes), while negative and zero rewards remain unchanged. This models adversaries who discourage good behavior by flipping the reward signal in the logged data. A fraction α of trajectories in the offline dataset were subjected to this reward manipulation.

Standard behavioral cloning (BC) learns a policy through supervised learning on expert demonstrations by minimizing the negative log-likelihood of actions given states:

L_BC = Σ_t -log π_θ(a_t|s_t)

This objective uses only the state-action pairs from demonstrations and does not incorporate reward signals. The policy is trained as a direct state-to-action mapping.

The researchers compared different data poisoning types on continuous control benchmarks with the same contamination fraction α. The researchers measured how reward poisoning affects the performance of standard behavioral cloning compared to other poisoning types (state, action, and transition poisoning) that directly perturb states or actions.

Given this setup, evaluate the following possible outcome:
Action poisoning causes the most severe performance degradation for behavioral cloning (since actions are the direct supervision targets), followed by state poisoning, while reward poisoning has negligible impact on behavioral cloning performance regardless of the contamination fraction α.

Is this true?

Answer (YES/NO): NO